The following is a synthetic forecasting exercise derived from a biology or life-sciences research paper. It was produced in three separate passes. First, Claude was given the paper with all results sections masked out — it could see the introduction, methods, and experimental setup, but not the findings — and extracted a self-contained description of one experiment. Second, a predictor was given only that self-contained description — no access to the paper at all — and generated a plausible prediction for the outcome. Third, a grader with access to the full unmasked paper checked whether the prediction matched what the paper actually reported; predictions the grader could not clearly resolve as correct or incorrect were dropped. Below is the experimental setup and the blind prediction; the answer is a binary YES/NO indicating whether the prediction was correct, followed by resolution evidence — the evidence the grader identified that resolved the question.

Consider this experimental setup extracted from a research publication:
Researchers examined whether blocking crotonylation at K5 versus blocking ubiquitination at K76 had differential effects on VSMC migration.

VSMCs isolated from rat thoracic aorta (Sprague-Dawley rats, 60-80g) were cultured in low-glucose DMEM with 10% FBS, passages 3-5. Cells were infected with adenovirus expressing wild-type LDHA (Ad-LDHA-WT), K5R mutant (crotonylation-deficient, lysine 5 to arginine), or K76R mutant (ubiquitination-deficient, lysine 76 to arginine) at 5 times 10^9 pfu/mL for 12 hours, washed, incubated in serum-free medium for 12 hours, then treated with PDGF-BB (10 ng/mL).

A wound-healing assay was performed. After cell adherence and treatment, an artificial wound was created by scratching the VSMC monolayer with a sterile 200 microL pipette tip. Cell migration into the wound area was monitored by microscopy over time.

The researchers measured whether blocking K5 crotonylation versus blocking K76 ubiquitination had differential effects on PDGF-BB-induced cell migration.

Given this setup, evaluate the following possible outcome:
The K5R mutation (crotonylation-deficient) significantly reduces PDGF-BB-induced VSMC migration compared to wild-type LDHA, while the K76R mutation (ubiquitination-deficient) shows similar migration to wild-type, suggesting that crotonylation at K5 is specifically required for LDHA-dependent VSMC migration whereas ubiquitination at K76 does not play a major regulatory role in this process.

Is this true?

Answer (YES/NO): NO